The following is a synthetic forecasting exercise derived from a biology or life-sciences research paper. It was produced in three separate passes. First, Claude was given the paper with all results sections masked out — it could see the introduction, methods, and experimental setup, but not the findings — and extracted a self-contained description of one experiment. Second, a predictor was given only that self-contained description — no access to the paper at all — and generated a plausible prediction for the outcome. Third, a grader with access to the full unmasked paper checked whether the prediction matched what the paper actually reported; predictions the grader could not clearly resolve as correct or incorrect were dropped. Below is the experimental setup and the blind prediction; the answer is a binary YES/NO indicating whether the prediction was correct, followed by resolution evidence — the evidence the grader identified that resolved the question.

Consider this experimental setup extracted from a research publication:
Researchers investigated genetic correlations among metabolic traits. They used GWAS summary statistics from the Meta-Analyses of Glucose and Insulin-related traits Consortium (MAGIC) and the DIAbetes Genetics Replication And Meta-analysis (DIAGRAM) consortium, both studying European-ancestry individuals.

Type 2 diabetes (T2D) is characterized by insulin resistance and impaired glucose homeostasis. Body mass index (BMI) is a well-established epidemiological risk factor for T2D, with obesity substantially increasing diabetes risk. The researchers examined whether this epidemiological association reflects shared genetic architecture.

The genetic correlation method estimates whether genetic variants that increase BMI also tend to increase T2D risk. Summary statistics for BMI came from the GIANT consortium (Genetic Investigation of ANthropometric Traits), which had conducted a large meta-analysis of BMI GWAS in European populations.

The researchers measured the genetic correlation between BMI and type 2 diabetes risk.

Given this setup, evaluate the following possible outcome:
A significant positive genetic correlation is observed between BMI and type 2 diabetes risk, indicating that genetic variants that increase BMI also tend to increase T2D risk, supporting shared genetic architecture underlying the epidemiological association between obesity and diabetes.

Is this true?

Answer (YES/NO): YES